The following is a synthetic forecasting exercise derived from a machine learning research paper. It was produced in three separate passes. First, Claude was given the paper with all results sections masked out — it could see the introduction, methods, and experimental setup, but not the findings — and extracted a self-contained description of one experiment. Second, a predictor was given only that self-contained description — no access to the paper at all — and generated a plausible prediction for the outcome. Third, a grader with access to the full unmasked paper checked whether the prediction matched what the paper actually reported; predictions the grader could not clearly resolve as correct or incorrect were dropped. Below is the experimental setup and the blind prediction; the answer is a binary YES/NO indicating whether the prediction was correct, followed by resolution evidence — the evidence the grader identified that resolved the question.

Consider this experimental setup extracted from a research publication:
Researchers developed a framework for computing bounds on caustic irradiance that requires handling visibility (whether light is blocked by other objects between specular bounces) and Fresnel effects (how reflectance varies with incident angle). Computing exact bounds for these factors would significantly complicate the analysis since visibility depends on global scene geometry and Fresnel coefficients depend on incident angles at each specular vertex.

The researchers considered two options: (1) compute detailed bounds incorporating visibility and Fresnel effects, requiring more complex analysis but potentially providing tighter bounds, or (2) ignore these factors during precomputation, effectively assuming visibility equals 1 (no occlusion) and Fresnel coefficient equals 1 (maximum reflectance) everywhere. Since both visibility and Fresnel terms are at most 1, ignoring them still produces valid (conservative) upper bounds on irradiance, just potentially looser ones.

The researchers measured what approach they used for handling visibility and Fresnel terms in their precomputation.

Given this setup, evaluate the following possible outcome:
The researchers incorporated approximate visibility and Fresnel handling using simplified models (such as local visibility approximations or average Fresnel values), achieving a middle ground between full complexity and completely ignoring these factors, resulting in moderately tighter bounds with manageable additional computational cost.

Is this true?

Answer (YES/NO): NO